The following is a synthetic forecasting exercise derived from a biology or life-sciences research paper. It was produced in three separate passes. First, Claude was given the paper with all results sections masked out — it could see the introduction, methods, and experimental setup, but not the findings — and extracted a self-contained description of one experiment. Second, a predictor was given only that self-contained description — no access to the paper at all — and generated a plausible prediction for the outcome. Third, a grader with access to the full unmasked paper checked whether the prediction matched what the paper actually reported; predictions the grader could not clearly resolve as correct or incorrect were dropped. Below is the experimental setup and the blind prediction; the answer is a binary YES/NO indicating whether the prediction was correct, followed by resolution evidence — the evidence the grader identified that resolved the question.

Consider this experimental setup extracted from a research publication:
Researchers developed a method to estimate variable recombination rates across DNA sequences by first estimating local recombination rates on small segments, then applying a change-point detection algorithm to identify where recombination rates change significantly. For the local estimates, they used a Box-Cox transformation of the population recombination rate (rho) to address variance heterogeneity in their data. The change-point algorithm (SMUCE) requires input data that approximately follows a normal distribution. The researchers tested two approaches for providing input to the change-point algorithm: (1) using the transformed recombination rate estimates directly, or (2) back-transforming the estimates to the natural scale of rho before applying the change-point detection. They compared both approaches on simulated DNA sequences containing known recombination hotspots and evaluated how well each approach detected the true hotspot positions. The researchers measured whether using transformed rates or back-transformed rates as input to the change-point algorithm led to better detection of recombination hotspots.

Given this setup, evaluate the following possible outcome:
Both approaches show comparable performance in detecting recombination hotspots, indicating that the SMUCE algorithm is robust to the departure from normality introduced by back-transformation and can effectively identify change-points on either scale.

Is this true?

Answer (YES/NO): NO